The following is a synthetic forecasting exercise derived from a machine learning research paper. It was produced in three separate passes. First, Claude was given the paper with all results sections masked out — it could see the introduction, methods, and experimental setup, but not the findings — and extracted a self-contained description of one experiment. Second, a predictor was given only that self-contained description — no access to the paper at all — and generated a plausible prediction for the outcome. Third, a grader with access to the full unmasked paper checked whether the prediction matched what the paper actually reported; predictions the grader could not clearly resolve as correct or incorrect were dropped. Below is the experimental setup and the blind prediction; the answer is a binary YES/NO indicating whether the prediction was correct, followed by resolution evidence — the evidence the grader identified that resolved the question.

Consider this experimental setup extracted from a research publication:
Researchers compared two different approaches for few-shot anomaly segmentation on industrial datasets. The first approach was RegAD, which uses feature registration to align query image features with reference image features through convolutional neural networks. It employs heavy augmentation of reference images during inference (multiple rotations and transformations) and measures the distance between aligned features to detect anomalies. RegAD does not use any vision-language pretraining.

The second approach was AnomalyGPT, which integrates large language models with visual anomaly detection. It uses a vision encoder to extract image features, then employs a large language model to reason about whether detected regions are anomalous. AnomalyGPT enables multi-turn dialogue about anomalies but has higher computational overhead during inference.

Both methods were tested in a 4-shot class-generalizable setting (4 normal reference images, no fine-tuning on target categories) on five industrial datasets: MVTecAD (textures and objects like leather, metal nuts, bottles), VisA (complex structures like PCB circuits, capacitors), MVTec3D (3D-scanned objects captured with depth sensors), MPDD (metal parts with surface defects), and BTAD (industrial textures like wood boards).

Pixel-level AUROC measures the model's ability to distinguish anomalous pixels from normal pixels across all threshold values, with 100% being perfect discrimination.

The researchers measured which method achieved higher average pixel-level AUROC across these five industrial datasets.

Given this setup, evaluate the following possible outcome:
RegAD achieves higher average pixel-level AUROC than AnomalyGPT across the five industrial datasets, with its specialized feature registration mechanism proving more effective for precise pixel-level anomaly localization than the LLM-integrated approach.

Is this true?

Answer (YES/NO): NO